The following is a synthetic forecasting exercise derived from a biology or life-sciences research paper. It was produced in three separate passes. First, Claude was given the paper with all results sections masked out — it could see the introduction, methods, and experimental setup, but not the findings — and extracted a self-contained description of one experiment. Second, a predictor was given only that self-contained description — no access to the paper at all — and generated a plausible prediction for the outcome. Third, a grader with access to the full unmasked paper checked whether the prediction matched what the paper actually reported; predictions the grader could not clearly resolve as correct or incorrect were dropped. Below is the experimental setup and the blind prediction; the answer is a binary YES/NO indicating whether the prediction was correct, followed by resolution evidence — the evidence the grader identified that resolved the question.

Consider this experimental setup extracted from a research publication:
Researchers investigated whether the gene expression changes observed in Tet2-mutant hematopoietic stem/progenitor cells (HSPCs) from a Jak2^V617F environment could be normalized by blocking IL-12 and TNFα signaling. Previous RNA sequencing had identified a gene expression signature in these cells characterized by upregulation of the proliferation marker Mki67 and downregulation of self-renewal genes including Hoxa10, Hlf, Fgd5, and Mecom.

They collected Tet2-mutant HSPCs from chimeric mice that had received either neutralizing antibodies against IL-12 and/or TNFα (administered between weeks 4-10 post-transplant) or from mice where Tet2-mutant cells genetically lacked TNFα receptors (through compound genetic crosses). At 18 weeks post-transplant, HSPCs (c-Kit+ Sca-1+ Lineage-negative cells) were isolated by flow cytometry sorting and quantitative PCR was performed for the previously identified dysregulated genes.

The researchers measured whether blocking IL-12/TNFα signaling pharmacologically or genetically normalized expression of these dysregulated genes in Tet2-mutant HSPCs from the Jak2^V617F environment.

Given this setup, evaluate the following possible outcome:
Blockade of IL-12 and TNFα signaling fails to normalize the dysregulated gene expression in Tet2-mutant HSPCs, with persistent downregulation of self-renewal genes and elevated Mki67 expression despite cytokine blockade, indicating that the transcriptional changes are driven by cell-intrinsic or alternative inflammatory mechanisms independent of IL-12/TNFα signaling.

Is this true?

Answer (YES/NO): NO